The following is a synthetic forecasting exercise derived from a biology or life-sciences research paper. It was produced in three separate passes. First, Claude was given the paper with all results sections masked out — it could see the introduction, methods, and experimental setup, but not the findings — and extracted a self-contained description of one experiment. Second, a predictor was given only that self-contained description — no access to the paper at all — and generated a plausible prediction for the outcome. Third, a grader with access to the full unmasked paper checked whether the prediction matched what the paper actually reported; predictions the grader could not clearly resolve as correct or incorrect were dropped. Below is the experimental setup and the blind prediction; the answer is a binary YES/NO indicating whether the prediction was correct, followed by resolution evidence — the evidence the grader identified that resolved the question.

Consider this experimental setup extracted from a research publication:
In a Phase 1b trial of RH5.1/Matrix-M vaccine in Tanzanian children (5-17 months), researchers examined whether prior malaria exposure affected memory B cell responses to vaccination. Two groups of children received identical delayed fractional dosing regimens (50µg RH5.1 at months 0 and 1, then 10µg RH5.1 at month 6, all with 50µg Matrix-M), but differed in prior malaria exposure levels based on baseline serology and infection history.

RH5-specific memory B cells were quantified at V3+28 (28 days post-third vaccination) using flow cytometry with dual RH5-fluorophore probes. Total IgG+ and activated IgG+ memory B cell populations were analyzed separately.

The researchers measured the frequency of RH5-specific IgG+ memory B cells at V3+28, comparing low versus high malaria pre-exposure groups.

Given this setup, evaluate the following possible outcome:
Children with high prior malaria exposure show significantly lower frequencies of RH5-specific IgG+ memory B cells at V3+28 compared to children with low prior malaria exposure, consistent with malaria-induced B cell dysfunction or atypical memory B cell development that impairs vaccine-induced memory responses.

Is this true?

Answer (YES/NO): NO